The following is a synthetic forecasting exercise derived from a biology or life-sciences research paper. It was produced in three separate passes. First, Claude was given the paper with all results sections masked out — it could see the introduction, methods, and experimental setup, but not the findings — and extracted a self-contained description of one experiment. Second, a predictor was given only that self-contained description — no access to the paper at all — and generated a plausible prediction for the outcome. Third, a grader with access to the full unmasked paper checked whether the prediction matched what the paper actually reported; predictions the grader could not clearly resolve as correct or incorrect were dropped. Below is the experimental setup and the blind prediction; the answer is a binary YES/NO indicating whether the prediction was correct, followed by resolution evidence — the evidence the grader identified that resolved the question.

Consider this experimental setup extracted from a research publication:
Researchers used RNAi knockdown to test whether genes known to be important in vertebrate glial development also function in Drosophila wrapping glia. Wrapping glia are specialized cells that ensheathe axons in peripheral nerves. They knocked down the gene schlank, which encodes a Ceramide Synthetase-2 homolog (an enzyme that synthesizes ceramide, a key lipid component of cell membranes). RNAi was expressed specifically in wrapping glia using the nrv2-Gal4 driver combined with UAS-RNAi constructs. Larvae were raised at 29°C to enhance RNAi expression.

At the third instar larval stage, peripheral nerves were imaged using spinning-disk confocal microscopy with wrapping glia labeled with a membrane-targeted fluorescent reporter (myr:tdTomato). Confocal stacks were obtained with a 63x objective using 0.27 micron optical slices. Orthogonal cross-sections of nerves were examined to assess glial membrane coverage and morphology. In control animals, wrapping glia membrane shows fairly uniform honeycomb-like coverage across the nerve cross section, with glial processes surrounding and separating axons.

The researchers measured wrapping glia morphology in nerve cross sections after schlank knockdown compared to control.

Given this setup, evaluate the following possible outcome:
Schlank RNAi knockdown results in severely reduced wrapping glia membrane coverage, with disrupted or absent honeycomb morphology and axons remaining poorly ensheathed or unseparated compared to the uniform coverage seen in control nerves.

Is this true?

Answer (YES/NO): YES